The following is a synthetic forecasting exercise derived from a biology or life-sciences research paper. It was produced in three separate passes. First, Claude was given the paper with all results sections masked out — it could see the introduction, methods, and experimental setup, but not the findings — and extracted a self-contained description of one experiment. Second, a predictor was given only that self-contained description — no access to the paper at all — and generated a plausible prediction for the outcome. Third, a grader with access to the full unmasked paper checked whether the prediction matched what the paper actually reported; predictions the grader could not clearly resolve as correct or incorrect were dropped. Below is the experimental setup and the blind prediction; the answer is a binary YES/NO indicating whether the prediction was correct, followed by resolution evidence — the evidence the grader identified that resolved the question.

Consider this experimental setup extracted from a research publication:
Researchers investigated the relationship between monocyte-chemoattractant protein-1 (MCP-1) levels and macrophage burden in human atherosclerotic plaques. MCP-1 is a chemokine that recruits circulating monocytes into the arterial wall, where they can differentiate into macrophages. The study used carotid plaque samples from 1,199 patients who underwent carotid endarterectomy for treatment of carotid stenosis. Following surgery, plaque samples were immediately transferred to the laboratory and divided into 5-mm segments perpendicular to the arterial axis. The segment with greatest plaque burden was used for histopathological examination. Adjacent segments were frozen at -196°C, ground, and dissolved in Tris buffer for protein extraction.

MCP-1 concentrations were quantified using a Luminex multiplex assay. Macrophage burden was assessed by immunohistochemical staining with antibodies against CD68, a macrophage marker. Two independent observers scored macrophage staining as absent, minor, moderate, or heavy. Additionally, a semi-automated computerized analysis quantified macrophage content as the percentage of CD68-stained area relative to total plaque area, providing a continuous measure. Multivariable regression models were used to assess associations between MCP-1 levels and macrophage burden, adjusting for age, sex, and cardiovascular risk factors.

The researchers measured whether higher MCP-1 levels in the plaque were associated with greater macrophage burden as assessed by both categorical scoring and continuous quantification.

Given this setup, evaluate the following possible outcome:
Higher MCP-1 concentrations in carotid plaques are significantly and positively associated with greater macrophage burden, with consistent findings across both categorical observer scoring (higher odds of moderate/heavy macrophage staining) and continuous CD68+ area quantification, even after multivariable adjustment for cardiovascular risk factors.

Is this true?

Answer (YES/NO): YES